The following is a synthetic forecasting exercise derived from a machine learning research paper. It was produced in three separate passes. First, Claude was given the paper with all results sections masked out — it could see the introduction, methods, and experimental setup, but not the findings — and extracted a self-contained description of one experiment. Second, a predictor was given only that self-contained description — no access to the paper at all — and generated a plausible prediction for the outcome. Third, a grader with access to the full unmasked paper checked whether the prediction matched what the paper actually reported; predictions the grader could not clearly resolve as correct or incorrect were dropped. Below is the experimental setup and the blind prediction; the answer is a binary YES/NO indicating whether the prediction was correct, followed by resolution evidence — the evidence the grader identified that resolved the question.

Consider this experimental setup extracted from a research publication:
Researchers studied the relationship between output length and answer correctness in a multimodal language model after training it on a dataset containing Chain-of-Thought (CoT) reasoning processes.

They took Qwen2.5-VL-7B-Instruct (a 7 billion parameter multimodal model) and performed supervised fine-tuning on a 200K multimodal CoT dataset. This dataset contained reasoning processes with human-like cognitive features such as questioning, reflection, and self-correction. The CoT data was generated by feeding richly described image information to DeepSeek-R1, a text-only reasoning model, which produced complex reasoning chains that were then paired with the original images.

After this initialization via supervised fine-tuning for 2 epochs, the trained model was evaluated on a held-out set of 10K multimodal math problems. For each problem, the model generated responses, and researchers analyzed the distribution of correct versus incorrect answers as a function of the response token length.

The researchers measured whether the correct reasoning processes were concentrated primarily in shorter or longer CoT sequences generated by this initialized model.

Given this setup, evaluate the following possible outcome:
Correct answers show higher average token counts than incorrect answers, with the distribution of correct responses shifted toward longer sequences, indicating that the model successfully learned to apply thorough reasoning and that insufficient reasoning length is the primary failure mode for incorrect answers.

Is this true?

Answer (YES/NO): NO